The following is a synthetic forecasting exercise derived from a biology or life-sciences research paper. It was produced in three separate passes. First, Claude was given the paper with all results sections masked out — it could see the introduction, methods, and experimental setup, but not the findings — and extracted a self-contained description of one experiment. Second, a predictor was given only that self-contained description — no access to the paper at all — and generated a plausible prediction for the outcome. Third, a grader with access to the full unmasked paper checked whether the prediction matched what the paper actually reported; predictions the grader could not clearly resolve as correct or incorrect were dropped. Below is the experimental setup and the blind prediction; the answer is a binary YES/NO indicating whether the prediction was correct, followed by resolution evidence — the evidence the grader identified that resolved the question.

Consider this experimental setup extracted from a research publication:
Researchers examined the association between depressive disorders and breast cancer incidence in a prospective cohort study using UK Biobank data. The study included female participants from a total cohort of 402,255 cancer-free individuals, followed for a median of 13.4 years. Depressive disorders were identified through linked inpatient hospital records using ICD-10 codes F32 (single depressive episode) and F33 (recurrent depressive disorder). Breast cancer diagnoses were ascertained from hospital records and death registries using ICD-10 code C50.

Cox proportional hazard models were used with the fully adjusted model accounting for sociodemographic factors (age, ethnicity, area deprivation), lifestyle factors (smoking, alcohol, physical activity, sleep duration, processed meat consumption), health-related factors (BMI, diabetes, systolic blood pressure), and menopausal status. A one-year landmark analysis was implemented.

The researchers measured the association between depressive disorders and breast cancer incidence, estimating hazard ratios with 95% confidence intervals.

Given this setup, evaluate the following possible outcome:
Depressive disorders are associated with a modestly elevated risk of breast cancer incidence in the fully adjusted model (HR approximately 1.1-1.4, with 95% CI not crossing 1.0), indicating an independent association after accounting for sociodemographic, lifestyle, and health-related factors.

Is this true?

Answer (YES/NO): NO